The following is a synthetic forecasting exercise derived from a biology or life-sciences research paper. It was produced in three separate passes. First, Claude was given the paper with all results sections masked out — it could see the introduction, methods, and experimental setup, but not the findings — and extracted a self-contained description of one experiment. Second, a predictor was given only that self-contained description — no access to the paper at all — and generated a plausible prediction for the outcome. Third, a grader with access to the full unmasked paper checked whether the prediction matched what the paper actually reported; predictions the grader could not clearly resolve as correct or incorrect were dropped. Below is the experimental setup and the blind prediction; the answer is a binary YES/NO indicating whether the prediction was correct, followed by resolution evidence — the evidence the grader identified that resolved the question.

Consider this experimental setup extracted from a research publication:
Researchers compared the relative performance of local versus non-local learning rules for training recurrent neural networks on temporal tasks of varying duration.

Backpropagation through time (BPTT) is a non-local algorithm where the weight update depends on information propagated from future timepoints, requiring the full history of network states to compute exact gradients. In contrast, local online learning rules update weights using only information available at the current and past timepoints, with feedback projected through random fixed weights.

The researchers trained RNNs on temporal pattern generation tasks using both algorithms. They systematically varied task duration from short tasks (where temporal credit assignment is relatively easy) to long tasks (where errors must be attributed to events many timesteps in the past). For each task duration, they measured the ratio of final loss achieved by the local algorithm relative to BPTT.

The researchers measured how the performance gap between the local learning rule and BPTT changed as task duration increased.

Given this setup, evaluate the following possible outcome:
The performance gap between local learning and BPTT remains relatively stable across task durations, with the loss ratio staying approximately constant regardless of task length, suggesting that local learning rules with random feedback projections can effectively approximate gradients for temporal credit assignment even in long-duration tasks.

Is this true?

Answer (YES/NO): NO